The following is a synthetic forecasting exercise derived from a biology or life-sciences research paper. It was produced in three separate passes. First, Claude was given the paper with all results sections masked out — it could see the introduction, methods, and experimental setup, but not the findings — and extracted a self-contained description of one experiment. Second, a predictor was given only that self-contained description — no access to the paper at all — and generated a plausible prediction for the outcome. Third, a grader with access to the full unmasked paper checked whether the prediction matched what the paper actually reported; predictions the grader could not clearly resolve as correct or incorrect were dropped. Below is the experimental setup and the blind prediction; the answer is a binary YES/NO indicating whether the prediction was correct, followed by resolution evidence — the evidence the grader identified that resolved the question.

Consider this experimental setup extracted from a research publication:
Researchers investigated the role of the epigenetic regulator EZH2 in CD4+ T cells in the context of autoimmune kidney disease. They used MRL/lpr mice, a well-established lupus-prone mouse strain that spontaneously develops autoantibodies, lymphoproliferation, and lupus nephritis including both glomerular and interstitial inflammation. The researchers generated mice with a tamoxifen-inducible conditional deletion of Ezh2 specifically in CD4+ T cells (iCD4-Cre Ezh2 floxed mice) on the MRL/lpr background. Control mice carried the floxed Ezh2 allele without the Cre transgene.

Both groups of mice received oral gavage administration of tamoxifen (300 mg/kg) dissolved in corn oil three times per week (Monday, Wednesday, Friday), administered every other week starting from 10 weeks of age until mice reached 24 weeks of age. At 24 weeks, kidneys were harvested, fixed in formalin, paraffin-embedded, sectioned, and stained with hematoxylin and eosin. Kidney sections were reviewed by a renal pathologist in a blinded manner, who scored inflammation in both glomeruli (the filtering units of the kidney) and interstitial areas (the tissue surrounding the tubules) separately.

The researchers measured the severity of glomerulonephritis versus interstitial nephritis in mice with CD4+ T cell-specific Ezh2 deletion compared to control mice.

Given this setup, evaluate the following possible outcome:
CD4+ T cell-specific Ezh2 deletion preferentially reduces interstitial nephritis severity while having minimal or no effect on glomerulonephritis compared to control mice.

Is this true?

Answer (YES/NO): YES